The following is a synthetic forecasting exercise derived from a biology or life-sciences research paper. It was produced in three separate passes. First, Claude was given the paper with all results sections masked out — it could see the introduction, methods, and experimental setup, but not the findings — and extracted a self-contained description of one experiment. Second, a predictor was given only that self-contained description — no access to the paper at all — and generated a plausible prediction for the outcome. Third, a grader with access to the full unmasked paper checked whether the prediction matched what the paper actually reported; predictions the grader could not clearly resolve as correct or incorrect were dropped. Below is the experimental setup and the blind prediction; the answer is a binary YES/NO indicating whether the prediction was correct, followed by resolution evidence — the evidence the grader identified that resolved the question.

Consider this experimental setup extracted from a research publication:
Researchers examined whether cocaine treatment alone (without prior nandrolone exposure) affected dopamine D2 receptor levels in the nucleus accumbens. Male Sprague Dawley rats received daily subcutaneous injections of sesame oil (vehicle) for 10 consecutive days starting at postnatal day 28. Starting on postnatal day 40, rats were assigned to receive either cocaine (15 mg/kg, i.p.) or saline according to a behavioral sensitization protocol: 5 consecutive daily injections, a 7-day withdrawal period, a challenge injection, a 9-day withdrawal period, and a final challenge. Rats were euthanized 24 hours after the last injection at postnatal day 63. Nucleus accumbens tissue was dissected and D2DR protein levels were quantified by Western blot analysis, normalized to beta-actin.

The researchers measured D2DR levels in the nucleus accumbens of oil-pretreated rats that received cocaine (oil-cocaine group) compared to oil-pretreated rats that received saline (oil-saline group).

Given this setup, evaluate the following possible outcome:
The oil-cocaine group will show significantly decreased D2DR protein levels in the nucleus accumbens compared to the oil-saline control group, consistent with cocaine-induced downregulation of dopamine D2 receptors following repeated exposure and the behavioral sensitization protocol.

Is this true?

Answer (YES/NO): YES